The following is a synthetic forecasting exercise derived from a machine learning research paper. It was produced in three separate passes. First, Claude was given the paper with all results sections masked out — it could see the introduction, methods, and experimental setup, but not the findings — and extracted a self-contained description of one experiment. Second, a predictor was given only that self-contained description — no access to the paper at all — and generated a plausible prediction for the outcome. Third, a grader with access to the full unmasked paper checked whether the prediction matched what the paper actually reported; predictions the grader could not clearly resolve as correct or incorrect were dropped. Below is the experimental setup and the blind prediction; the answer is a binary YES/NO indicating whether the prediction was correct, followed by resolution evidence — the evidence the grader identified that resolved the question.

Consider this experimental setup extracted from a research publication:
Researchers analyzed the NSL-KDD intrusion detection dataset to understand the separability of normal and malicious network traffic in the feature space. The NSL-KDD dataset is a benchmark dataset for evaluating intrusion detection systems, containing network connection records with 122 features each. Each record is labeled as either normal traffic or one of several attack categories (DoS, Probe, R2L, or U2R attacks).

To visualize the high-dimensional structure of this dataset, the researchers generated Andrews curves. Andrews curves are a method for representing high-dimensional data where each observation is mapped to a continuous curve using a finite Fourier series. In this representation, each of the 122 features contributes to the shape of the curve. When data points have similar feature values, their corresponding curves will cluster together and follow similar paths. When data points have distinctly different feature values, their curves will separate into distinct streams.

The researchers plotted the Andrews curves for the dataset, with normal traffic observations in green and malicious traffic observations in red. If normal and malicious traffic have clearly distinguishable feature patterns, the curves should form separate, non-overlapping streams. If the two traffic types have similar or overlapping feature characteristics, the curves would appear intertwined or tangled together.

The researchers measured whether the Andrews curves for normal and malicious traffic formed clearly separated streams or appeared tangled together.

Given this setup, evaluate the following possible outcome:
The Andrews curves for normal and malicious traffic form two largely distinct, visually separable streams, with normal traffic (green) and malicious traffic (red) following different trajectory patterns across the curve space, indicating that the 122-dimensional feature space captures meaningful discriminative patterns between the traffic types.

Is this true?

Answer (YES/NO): NO